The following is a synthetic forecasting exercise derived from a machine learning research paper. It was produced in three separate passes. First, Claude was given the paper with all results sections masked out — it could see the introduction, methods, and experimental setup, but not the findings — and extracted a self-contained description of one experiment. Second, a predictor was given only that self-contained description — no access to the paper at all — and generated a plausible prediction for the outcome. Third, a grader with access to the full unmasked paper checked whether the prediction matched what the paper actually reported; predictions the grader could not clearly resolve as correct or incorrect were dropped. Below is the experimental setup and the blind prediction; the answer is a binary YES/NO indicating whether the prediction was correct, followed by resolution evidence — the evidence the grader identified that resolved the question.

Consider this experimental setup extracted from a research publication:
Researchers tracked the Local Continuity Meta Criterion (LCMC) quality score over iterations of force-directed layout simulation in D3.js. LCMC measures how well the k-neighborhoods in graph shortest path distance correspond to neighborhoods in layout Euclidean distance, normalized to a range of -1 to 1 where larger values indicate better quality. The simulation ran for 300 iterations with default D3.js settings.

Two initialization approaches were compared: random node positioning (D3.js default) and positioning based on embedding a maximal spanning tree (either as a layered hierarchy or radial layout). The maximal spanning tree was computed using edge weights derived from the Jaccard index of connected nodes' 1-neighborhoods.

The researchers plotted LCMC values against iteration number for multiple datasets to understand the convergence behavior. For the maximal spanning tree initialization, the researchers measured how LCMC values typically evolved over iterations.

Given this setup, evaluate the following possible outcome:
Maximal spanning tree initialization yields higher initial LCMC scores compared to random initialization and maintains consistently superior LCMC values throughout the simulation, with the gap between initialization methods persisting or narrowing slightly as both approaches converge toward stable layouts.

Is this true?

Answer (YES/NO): NO